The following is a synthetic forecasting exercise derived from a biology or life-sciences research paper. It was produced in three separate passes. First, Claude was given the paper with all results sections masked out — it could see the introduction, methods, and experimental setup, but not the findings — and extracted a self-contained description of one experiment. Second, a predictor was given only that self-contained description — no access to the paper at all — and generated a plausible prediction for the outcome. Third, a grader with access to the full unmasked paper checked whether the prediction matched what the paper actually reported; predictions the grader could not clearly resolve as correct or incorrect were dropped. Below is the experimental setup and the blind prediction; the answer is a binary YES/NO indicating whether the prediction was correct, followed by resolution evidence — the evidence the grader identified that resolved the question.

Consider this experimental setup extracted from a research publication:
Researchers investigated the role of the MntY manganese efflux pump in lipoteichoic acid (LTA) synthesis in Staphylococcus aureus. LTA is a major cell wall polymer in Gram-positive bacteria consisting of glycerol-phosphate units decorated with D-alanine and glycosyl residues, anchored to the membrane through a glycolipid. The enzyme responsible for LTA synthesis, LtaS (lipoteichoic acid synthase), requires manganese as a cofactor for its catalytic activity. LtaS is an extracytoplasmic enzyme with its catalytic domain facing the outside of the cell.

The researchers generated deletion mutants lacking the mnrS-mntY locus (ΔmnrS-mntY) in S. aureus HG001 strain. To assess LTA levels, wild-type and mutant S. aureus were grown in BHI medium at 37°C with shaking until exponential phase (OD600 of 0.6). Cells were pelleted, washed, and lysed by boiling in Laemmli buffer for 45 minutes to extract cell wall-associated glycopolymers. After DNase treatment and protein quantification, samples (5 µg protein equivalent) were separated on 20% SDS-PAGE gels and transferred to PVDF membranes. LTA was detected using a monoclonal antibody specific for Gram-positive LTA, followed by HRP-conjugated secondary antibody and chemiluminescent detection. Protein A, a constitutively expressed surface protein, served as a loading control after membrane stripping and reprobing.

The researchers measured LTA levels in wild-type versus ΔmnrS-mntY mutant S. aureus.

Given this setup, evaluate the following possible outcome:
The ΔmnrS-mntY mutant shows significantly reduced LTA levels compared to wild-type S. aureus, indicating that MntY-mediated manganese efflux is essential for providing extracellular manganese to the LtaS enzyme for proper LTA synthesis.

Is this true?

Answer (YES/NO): YES